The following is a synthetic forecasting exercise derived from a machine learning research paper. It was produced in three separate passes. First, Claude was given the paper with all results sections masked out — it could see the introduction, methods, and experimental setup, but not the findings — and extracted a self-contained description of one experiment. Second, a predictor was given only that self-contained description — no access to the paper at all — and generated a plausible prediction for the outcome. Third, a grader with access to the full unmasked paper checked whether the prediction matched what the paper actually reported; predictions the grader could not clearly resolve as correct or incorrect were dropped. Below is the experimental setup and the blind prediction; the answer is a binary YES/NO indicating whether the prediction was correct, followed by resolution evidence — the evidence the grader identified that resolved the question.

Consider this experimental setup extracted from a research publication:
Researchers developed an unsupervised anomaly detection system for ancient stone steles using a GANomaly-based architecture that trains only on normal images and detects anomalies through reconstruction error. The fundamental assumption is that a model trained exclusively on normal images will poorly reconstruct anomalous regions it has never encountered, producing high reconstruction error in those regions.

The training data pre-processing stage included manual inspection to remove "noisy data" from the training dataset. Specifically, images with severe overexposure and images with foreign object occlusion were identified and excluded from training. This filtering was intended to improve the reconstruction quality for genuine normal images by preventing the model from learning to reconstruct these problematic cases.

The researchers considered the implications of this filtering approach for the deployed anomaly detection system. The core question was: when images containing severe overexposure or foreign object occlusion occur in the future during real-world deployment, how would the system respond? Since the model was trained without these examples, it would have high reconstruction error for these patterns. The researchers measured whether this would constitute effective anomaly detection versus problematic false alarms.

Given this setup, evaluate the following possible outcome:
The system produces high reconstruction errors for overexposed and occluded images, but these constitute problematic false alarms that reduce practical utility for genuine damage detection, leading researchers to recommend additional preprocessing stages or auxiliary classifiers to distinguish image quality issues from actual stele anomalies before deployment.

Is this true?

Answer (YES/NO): NO